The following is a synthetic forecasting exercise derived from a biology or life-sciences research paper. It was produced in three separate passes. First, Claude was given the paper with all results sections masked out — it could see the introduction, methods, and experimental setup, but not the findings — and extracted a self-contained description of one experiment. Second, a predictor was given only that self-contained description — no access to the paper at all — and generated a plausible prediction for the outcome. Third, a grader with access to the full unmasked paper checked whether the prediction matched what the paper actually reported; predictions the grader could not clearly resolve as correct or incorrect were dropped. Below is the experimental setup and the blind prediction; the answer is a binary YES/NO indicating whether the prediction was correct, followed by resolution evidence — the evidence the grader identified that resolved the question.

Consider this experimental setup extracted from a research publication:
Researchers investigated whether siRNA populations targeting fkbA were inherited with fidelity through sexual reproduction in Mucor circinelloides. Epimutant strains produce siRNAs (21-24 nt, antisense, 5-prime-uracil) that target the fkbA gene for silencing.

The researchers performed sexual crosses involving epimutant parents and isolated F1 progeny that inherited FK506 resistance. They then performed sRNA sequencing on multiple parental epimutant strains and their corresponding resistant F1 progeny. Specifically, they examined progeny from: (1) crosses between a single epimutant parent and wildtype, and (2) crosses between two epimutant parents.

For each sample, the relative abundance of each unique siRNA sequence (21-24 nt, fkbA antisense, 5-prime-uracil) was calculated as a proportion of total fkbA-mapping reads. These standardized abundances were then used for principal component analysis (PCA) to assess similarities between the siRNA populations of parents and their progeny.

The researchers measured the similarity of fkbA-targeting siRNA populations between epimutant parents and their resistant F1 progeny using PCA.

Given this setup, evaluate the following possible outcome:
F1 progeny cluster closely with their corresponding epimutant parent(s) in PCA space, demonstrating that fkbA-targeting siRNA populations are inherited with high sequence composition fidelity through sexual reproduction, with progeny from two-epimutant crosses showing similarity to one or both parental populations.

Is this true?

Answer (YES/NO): YES